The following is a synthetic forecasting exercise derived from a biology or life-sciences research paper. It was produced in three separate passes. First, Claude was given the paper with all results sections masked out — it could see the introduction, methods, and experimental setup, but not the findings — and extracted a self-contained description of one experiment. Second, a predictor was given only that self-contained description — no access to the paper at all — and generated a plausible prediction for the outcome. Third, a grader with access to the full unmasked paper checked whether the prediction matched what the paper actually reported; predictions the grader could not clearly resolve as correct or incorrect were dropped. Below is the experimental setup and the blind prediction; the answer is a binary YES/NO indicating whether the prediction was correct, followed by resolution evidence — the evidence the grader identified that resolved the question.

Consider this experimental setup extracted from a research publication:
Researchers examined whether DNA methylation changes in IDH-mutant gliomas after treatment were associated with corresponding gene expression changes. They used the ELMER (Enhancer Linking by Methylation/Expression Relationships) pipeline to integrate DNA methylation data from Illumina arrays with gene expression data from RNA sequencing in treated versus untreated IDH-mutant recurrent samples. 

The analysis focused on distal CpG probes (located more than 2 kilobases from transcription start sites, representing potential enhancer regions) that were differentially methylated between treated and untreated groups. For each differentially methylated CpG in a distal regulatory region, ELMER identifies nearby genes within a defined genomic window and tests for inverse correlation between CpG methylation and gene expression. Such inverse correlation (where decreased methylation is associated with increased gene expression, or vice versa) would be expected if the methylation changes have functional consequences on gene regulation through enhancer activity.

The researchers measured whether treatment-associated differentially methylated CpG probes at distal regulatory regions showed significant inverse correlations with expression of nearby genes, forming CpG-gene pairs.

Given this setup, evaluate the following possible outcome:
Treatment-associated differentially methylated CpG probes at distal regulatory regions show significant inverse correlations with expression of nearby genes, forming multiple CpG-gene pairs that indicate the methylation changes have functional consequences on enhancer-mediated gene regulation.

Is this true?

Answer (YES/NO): YES